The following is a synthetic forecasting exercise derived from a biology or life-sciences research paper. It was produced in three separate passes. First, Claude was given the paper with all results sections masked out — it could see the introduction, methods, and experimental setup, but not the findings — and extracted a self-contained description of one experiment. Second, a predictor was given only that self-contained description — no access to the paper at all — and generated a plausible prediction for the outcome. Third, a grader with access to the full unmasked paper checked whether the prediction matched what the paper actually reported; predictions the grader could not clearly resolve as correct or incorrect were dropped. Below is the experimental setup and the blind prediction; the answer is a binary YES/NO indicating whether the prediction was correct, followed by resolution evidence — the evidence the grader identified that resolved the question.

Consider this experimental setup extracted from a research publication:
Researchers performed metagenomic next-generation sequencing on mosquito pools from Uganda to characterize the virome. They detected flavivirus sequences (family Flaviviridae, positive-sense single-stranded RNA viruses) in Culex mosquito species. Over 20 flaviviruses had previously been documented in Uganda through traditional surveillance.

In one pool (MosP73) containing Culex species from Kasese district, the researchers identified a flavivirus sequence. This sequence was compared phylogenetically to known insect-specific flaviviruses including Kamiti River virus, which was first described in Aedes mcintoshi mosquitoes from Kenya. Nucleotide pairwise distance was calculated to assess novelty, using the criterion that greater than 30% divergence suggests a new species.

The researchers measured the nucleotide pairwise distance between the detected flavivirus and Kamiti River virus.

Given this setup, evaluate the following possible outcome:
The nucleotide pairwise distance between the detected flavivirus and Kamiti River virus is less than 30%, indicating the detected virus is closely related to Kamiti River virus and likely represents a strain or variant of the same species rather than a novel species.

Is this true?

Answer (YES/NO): NO